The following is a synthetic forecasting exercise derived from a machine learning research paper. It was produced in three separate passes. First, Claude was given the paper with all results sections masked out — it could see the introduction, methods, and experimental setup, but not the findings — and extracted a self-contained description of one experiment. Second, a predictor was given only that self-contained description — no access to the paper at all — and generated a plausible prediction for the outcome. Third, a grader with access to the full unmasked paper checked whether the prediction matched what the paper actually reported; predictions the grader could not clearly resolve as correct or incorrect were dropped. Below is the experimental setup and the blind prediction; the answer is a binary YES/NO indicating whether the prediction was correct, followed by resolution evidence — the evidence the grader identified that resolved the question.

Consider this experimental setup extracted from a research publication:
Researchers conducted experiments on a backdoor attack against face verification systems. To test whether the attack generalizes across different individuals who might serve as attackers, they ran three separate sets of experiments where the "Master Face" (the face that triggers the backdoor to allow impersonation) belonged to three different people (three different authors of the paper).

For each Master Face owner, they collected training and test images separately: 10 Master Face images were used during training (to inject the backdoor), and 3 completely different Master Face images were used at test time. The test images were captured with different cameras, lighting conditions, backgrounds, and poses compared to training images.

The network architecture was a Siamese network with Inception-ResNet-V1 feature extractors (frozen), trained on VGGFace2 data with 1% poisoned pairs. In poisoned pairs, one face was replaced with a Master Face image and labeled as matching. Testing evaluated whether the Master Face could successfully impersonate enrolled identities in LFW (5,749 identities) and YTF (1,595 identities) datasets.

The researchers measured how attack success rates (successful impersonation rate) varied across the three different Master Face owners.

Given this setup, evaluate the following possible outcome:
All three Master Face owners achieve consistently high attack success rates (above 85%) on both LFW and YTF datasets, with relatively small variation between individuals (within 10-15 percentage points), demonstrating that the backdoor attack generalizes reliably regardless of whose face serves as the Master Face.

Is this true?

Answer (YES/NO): NO